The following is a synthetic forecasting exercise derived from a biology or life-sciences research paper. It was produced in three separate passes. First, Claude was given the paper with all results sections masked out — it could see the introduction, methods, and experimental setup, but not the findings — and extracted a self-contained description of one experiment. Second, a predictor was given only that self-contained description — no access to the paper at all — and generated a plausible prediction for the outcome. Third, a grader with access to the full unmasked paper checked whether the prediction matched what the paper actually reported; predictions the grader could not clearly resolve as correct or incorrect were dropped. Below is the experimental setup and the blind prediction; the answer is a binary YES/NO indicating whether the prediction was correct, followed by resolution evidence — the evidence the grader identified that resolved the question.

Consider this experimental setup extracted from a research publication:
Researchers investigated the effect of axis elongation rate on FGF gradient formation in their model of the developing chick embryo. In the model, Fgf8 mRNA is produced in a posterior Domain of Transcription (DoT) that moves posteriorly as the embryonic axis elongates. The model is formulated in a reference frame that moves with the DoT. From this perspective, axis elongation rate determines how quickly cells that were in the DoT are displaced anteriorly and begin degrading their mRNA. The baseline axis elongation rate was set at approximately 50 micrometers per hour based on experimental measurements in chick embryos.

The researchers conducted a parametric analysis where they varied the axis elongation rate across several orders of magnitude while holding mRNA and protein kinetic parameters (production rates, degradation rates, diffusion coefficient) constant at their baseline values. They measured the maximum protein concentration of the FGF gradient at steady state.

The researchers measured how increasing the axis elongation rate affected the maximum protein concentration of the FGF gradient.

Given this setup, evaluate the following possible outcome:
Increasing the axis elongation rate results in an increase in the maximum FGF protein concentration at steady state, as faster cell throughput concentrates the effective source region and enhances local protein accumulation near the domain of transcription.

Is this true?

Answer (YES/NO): NO